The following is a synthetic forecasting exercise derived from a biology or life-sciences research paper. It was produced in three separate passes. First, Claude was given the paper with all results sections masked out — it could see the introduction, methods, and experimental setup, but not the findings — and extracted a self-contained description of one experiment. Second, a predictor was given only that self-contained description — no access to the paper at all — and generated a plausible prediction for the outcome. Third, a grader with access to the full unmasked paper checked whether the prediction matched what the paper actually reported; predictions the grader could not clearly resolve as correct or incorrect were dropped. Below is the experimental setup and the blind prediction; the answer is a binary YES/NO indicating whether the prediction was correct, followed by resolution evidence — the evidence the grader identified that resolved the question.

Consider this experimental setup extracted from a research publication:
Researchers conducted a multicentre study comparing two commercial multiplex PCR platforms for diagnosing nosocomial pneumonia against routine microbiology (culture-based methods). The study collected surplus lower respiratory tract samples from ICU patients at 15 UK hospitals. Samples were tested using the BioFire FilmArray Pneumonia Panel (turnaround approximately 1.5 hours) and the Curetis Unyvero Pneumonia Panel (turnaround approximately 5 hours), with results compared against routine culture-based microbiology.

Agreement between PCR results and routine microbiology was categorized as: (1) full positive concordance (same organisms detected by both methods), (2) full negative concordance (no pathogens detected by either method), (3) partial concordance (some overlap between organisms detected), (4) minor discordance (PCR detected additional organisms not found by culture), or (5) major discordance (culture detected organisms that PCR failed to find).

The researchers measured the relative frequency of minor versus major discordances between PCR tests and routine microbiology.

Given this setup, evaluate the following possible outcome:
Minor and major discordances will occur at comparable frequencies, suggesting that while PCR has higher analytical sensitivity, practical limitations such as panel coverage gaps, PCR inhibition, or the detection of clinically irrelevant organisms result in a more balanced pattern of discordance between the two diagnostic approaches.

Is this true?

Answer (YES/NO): NO